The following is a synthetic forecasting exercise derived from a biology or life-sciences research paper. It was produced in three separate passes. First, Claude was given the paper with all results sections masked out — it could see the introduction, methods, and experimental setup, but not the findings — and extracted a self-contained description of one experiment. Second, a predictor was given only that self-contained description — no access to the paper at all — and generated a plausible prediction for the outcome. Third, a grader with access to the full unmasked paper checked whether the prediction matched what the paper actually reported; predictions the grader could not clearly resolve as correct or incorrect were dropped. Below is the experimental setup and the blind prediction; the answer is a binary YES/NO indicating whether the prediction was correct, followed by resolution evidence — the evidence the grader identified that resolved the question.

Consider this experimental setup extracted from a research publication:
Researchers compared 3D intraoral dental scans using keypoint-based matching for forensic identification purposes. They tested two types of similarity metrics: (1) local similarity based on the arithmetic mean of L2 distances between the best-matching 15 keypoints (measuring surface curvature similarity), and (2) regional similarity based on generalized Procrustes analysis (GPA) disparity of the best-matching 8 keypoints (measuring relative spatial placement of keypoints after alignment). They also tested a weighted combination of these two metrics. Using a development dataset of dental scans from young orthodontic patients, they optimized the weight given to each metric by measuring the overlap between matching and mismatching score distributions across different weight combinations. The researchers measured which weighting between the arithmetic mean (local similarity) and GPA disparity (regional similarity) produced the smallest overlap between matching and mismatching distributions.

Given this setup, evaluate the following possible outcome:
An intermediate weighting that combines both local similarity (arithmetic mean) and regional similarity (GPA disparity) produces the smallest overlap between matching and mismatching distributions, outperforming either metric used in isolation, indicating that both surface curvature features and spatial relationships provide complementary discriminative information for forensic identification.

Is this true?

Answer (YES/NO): NO